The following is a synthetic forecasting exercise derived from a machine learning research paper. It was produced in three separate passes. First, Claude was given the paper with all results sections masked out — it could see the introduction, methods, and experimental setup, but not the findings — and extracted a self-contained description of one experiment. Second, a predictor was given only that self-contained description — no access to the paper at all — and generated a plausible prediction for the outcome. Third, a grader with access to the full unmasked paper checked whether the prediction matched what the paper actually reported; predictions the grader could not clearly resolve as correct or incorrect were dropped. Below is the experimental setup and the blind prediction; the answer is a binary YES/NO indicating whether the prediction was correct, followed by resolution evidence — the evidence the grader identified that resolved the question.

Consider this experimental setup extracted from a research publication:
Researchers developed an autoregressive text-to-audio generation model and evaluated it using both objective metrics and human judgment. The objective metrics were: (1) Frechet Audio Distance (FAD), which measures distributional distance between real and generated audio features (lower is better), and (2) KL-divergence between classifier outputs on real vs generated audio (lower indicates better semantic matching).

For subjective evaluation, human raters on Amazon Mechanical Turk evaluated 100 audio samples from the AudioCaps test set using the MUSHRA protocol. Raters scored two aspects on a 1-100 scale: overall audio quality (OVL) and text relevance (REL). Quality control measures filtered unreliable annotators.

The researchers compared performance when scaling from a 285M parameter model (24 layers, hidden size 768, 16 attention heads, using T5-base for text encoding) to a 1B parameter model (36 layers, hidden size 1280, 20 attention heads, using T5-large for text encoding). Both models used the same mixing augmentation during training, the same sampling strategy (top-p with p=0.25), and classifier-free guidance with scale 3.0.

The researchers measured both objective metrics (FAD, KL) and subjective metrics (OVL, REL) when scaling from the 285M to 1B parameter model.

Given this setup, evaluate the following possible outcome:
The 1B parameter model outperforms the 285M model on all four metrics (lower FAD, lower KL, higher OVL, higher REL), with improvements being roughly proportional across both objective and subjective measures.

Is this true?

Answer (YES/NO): NO